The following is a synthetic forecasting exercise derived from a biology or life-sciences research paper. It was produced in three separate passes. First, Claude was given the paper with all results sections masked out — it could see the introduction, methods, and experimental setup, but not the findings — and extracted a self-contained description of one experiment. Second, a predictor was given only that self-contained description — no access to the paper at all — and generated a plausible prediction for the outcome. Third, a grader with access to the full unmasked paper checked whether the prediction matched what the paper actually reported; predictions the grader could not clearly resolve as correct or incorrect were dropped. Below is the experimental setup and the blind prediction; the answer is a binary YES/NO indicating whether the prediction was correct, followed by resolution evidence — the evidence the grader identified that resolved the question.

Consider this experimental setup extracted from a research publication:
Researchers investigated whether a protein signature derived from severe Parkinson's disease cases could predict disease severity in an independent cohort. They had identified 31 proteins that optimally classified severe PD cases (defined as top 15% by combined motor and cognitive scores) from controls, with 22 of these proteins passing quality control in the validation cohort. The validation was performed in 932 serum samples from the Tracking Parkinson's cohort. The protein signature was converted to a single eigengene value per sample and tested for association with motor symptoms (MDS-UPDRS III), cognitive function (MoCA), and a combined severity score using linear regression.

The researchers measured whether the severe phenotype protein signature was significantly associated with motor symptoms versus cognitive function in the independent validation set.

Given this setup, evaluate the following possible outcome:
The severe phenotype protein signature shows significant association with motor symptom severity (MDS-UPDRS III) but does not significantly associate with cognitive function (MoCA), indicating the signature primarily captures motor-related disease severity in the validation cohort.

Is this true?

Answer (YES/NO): YES